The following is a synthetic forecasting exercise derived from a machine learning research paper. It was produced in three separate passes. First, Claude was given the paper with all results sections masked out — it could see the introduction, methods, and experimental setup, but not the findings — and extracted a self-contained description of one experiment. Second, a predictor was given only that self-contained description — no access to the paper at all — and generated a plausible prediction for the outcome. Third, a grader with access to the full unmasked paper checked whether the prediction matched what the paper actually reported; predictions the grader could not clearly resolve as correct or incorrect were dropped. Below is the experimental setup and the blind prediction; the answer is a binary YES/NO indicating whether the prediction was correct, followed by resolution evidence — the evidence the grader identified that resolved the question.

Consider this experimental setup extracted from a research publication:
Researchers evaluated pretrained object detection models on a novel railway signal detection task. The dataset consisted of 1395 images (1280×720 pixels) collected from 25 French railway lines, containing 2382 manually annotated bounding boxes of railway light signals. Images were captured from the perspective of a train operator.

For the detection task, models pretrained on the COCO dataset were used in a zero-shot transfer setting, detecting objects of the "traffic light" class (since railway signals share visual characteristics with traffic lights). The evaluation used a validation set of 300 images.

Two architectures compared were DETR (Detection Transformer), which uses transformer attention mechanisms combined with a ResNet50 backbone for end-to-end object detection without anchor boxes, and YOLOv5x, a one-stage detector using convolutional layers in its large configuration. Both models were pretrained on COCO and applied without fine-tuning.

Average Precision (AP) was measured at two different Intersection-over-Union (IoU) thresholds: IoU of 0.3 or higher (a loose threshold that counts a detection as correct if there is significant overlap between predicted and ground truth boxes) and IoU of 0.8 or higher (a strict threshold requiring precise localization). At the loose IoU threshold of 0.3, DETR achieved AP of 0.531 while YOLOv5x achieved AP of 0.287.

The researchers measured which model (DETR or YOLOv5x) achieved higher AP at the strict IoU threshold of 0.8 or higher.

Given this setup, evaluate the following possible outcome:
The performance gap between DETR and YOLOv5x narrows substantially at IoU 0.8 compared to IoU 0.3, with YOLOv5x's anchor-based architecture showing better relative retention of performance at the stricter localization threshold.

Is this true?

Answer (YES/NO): NO